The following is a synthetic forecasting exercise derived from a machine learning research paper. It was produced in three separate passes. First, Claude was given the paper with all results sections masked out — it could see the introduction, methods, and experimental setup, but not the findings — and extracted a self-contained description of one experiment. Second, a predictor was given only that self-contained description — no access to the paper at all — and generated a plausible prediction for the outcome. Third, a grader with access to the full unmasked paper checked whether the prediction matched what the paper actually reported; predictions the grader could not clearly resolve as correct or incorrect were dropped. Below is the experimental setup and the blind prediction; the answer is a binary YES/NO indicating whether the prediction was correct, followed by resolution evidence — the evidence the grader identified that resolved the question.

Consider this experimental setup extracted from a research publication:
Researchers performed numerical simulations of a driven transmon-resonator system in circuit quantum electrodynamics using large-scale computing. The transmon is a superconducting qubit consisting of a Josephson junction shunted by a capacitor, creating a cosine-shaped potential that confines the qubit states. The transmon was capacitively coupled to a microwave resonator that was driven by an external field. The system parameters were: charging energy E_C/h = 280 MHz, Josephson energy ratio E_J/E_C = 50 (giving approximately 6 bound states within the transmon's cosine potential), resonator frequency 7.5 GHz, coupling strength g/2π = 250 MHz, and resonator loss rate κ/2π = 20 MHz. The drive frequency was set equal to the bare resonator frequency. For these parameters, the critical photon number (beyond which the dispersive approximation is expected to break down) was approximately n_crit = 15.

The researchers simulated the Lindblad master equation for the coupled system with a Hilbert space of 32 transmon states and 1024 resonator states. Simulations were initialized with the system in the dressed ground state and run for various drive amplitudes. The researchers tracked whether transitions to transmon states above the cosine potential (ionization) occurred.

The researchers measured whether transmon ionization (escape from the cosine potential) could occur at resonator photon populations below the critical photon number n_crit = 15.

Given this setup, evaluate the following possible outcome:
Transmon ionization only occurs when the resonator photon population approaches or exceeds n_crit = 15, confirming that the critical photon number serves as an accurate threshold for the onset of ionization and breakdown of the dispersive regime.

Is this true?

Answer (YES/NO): NO